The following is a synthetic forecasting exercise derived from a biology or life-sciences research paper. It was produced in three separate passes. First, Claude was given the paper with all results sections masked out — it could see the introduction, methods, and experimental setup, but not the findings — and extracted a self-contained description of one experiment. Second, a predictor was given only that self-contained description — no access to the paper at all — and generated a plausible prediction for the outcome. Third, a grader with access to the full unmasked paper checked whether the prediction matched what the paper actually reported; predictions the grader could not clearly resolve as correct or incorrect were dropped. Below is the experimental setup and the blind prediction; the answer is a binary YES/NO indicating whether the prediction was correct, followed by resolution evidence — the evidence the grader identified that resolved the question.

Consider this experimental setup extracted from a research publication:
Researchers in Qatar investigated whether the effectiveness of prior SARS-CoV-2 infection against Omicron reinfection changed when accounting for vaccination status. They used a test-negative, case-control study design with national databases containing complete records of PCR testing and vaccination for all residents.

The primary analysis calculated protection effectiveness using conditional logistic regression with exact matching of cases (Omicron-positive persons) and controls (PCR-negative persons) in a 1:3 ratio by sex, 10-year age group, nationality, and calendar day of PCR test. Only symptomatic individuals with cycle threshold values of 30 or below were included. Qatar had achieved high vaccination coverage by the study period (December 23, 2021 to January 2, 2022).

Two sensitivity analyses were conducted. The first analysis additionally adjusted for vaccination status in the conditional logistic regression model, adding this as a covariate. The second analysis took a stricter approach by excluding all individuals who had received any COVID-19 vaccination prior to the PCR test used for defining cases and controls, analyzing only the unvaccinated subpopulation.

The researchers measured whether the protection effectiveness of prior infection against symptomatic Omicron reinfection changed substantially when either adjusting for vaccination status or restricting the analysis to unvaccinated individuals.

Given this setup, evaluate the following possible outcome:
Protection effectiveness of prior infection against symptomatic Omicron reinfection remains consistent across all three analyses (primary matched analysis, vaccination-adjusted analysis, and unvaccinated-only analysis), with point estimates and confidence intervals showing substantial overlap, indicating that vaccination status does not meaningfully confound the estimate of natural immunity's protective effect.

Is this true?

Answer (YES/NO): YES